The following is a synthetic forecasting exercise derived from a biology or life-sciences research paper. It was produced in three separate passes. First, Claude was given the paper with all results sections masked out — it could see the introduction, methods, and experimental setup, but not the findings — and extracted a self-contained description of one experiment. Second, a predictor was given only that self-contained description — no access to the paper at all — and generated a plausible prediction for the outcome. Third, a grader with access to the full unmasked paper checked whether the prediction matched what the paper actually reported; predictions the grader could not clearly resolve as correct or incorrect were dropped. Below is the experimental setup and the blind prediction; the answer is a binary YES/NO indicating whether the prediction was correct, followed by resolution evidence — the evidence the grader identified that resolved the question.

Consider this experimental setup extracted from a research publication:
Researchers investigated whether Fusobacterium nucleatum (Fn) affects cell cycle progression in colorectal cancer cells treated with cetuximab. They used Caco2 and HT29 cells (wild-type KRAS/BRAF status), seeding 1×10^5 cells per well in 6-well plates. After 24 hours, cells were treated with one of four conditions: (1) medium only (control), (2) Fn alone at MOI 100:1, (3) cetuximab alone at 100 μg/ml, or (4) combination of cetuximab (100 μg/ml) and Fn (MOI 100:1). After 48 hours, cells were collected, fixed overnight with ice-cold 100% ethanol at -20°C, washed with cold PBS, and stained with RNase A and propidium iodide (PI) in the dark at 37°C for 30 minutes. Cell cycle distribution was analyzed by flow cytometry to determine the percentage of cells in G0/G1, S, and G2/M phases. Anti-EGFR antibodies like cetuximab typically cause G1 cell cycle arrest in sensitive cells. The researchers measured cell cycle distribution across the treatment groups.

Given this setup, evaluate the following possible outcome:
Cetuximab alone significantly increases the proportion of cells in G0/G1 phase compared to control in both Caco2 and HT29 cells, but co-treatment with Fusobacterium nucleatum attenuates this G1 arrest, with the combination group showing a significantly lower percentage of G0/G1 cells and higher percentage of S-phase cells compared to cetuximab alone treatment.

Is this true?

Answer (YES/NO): NO